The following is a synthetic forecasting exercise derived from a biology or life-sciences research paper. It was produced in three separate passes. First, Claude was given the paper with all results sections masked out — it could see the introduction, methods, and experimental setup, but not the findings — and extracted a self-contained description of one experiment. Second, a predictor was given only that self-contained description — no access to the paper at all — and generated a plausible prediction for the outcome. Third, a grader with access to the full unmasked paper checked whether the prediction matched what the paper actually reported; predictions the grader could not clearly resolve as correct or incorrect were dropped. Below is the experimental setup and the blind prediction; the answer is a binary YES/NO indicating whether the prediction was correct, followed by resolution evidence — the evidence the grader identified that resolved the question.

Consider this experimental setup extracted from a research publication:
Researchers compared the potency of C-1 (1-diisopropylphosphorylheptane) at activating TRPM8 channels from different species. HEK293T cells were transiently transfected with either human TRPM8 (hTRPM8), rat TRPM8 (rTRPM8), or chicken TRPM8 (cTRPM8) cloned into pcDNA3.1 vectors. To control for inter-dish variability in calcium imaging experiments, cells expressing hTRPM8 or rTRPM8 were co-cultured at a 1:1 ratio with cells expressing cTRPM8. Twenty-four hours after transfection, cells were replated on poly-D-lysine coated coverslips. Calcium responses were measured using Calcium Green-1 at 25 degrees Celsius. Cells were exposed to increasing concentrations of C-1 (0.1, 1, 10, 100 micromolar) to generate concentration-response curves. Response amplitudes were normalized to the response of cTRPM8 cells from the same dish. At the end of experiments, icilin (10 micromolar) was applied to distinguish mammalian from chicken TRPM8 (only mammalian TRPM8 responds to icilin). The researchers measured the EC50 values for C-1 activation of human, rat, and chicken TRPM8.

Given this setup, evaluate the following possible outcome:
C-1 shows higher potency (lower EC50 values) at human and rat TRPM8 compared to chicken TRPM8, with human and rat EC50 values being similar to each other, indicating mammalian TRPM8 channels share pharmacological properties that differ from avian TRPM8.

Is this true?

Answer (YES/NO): NO